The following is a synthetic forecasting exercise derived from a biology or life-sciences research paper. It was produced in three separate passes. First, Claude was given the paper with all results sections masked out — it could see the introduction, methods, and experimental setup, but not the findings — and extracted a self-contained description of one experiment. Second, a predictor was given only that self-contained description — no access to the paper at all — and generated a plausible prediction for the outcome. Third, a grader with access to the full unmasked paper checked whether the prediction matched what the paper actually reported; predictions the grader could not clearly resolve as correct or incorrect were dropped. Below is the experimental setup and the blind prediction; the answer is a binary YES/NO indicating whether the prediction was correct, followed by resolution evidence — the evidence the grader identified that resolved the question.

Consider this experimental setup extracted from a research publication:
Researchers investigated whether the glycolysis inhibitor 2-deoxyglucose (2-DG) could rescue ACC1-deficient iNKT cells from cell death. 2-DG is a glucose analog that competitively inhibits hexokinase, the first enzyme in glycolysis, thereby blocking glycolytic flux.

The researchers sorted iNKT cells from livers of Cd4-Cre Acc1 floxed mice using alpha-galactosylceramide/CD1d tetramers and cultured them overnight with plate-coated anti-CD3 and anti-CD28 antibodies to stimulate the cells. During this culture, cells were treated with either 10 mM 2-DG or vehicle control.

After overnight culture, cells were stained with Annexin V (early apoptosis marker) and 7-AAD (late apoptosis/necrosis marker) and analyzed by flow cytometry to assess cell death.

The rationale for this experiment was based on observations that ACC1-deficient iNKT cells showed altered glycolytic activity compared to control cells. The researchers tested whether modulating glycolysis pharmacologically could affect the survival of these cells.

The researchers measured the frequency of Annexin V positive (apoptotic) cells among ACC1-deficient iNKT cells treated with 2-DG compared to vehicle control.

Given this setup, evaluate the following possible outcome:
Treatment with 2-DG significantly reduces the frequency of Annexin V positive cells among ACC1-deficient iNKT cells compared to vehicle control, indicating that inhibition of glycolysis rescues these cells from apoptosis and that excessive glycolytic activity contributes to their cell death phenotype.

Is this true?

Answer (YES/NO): YES